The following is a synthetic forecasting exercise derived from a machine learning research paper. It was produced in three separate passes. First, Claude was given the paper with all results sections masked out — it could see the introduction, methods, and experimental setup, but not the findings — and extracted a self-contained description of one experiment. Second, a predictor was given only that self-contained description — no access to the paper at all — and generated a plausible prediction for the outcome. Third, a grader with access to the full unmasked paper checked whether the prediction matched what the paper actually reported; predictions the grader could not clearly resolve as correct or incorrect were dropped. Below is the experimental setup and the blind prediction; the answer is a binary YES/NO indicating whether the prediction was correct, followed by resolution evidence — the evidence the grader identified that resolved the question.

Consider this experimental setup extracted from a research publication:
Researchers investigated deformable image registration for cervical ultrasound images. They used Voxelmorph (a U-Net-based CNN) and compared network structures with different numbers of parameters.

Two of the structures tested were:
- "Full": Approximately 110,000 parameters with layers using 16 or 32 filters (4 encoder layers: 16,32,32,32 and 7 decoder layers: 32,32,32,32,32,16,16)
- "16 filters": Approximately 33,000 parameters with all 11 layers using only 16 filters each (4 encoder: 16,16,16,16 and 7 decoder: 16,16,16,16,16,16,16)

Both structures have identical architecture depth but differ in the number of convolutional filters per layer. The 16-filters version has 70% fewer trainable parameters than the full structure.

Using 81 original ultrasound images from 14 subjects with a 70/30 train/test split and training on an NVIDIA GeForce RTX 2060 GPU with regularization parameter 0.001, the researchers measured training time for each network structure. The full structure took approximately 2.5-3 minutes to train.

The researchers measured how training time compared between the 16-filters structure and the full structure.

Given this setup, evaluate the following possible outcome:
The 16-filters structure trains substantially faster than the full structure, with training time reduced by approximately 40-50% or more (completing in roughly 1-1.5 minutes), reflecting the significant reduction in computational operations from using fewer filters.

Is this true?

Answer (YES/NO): NO